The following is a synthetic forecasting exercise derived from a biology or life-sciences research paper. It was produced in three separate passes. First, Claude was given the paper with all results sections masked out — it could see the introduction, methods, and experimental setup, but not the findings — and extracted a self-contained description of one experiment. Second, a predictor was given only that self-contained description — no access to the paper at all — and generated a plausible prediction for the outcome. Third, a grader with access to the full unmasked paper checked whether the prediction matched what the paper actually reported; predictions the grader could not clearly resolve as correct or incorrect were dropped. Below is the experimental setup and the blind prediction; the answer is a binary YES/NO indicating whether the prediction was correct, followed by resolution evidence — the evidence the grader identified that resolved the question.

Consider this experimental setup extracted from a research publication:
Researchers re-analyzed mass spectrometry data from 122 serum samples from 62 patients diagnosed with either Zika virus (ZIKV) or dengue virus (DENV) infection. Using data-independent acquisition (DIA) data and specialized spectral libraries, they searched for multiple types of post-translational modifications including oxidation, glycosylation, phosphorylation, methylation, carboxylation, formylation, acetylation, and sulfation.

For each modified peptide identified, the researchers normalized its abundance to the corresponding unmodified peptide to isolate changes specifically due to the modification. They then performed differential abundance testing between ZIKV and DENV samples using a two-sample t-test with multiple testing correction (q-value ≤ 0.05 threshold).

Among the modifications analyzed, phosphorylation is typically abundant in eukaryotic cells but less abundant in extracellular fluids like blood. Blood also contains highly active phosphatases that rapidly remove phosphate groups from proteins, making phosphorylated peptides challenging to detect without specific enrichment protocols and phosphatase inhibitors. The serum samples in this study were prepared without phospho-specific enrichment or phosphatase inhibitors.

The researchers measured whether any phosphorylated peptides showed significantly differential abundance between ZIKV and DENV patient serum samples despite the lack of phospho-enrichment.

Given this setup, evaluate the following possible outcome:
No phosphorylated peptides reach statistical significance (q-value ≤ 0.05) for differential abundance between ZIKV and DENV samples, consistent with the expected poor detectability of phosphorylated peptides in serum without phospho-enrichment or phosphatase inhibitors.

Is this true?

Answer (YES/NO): NO